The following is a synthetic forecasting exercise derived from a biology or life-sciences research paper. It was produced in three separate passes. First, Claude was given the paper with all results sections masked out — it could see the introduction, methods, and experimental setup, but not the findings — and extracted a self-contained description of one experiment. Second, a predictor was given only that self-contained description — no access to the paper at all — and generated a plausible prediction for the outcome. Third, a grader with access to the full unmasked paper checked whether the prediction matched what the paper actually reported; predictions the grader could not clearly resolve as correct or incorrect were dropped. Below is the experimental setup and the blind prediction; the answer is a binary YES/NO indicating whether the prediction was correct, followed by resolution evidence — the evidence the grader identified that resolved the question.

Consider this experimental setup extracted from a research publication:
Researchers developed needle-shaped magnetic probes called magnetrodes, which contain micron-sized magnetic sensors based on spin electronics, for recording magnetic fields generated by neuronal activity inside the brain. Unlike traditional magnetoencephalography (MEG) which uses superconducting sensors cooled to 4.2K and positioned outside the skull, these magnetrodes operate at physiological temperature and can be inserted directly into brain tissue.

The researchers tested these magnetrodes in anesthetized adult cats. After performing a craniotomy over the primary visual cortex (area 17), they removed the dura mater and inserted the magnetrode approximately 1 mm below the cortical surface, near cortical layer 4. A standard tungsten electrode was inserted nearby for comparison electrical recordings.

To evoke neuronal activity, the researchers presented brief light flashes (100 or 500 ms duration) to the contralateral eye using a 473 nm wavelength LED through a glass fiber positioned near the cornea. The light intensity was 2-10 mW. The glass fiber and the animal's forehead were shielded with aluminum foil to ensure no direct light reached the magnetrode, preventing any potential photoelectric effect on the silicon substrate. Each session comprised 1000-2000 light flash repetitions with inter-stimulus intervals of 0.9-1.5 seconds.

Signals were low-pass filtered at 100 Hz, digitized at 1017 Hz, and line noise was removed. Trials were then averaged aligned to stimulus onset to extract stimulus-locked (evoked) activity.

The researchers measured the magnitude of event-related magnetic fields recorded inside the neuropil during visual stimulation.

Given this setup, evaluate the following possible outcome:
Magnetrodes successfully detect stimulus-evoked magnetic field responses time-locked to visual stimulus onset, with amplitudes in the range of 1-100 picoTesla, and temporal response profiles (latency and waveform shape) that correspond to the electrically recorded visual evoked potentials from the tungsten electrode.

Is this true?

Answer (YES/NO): NO